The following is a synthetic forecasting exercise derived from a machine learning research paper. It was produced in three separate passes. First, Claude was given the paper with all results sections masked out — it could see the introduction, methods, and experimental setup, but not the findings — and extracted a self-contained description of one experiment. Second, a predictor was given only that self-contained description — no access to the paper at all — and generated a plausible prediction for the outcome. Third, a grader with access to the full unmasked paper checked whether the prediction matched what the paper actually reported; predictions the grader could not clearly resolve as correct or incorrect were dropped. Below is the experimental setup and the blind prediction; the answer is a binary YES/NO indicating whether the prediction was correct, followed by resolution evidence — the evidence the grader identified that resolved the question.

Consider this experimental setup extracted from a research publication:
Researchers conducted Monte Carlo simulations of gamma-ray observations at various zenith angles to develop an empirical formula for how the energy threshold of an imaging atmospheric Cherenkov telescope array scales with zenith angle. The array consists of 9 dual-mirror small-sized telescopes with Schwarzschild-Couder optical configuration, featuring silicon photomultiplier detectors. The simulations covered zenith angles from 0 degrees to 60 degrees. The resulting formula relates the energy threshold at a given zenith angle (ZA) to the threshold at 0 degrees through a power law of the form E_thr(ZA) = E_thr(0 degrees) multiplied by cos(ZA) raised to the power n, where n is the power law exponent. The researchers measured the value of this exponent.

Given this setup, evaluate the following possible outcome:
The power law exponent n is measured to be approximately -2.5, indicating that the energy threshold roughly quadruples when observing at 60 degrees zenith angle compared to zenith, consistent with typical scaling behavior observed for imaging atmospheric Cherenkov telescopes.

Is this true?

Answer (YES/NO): YES